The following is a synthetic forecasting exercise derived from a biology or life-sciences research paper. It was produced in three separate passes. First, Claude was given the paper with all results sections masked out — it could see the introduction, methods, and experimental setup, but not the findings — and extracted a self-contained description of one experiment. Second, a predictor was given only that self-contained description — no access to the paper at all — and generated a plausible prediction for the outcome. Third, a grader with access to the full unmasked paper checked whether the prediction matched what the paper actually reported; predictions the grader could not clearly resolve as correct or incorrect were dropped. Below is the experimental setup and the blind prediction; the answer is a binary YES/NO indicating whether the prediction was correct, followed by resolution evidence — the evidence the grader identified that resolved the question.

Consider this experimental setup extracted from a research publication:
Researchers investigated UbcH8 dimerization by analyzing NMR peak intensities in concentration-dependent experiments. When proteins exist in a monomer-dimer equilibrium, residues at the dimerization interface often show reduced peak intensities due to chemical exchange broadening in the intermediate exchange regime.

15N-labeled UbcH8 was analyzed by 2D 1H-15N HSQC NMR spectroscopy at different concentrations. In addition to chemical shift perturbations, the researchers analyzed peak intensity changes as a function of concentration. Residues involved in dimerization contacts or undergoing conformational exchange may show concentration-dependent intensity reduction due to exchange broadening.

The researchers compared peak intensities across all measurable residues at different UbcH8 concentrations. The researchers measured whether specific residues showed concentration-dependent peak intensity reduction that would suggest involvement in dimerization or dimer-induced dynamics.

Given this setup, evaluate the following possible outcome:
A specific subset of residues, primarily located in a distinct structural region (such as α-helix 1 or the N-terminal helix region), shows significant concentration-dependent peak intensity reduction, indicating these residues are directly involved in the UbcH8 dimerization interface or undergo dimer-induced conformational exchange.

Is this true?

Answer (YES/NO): NO